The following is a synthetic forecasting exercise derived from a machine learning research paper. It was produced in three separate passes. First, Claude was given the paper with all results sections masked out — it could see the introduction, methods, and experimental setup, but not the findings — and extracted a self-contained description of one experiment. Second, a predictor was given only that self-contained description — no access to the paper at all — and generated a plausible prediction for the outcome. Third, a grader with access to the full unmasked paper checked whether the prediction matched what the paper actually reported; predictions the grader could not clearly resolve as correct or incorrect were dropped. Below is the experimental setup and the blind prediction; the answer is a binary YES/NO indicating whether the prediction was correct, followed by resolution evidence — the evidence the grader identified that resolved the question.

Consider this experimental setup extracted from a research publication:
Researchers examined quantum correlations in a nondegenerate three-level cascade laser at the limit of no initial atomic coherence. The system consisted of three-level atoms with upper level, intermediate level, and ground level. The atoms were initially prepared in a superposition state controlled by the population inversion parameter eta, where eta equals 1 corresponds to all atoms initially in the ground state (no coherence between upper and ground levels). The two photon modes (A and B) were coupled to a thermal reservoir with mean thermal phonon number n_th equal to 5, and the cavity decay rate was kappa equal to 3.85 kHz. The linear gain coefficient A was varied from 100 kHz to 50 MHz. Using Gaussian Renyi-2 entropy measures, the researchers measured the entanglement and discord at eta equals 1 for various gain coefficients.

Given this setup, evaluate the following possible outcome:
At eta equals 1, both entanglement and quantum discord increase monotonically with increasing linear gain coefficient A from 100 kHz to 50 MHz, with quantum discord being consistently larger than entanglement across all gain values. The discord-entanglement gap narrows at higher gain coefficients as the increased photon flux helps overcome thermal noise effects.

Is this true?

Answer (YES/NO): NO